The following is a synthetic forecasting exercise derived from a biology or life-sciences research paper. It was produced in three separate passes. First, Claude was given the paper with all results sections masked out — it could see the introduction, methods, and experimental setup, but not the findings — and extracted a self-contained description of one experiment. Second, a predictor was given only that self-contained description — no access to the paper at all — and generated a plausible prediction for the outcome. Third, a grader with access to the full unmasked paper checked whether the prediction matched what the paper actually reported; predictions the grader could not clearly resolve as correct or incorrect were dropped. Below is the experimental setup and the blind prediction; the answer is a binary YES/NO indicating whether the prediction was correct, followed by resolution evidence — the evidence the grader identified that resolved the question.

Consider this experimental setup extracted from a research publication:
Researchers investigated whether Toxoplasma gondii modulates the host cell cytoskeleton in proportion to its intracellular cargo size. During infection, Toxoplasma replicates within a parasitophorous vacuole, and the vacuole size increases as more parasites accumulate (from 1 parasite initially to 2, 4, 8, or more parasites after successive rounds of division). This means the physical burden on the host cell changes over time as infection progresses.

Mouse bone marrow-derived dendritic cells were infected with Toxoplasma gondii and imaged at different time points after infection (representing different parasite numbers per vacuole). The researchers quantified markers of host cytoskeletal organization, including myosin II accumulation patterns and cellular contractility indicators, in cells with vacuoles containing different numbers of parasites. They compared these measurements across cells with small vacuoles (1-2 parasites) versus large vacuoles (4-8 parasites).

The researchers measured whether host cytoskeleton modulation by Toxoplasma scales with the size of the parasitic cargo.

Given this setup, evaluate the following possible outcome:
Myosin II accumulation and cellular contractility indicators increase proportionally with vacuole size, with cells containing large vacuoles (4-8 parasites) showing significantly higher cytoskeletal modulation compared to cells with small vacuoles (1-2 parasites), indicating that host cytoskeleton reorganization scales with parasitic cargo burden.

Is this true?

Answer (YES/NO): YES